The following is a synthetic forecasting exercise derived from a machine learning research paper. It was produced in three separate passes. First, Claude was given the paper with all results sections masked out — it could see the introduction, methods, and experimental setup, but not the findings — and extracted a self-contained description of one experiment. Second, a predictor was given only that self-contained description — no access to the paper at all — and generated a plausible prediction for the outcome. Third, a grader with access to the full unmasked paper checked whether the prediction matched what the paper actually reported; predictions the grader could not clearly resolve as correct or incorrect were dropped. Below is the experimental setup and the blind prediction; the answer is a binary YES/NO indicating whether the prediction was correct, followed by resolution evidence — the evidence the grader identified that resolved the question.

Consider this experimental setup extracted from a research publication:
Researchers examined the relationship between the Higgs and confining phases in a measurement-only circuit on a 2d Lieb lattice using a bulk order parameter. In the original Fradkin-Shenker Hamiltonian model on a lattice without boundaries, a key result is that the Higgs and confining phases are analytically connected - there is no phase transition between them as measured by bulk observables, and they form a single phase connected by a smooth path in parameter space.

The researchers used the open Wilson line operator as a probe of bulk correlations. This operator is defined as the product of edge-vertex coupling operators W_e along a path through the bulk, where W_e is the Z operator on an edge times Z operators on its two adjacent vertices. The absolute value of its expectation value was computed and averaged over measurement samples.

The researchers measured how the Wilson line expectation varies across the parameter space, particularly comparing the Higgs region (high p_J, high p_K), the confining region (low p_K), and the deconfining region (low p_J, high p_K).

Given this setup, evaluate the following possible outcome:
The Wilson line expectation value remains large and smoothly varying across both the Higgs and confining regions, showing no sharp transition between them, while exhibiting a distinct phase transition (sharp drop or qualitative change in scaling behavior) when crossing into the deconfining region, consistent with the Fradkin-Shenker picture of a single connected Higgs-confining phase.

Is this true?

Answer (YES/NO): NO